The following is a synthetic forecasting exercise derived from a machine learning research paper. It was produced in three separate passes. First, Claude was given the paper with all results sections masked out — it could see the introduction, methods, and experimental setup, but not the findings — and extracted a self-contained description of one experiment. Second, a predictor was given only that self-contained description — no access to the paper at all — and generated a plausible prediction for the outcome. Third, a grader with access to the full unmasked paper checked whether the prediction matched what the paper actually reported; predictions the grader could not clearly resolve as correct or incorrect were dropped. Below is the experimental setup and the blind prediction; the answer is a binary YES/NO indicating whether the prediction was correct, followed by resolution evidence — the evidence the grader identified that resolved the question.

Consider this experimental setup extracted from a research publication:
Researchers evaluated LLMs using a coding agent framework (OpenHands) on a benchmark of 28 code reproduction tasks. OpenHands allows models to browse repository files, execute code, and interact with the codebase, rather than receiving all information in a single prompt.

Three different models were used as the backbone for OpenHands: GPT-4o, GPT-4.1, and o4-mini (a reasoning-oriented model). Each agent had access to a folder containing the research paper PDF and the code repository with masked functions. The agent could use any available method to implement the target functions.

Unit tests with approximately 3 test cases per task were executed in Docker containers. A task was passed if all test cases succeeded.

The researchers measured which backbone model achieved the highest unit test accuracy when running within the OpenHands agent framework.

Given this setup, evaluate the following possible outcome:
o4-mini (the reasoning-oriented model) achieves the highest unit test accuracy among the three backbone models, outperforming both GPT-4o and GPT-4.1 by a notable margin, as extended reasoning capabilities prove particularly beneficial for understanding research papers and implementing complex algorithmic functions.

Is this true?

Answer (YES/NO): NO